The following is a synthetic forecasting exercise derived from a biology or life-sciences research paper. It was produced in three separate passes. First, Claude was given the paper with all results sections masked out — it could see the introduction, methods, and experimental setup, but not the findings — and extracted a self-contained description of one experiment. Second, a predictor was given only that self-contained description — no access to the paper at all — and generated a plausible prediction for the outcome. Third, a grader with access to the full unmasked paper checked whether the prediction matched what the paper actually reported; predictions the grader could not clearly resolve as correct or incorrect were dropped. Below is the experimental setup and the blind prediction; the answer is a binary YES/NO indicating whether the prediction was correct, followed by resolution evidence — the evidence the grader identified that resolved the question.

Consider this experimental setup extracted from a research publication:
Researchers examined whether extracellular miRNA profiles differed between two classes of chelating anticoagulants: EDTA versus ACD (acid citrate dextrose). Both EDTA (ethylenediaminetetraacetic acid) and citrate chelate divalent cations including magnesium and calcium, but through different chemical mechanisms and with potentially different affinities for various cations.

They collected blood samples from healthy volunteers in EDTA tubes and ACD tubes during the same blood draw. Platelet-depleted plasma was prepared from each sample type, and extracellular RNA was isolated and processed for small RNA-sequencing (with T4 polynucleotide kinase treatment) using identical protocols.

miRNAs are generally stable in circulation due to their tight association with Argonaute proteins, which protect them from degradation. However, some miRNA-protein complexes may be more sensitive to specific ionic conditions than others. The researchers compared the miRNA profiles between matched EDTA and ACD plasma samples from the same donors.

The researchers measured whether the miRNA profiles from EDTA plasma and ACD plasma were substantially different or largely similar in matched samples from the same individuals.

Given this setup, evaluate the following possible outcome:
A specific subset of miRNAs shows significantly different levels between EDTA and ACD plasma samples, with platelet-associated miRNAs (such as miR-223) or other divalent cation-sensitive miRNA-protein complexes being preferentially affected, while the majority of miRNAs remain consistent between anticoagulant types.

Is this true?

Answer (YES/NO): NO